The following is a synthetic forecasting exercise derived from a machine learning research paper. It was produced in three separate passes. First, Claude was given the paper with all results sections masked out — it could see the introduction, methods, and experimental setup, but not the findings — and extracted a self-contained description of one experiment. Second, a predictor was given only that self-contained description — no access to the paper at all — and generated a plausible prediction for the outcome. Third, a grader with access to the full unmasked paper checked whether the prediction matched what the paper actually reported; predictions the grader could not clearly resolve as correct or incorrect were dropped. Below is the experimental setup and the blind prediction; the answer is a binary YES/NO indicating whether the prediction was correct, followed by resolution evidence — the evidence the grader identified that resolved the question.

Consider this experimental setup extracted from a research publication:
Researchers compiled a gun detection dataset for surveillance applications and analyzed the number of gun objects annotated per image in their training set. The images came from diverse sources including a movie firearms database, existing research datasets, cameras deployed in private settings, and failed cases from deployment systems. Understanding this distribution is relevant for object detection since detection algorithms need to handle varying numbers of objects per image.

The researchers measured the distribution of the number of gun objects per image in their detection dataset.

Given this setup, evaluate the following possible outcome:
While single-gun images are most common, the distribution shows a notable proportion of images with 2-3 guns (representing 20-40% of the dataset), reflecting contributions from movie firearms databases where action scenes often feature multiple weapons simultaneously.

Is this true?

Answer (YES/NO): NO